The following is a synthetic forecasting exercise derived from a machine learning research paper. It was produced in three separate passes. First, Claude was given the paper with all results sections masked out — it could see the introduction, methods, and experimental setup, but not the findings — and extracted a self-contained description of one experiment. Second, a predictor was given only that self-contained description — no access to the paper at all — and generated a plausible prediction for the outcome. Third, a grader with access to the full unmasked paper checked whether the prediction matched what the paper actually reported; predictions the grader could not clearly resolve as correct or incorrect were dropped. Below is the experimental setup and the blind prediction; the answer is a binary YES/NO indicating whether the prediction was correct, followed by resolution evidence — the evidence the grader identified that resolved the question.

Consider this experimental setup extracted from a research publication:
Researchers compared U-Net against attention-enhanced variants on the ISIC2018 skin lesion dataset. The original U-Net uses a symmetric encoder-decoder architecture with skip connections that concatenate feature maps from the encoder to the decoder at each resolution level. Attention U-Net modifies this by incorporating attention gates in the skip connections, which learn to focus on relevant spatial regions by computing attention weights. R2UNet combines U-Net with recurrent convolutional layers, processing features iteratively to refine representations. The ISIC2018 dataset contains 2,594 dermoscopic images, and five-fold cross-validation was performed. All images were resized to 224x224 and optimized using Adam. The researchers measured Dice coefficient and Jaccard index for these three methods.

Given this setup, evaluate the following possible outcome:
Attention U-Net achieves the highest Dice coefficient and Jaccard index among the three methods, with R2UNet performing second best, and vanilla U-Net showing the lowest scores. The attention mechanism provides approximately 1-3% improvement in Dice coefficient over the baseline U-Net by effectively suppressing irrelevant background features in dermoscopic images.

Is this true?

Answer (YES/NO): NO